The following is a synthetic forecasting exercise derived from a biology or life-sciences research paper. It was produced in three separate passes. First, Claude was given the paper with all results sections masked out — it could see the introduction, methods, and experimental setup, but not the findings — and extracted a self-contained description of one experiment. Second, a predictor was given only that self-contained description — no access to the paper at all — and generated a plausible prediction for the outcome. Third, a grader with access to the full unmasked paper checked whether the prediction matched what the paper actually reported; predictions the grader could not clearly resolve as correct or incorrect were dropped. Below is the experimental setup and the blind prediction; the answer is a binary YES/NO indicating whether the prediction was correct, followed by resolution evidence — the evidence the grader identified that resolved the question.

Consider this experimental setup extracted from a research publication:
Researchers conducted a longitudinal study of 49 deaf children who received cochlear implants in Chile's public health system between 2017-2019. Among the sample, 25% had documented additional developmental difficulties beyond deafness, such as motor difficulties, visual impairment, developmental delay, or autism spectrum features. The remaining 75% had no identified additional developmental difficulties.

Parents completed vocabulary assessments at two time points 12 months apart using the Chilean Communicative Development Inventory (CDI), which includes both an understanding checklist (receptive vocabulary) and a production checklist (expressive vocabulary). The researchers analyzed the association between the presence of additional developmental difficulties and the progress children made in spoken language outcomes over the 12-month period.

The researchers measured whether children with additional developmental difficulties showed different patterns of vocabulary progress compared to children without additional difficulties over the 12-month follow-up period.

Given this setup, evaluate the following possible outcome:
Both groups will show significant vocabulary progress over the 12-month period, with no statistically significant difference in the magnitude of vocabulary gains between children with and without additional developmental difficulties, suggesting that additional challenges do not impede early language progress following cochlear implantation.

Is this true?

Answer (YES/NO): NO